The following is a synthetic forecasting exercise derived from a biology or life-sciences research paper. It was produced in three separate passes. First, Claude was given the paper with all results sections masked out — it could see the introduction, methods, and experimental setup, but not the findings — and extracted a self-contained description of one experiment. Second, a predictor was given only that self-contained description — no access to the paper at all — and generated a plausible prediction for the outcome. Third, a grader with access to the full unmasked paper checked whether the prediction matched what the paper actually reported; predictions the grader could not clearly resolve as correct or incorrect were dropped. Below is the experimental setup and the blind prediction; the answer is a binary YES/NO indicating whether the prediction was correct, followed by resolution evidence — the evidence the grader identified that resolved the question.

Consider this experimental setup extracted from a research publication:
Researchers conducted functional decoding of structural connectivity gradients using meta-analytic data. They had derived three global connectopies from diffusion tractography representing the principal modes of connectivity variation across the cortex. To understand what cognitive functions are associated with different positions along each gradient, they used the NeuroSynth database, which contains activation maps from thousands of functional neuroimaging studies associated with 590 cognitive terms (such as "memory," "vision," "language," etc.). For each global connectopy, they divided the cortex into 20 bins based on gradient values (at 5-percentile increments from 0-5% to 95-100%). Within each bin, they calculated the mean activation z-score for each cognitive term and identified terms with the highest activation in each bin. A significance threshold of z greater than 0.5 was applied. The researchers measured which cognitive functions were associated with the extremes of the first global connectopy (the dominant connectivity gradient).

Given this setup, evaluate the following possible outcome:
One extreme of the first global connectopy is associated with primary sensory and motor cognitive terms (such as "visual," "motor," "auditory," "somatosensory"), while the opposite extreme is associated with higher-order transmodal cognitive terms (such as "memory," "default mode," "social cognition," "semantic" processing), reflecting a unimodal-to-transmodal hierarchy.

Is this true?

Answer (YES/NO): NO